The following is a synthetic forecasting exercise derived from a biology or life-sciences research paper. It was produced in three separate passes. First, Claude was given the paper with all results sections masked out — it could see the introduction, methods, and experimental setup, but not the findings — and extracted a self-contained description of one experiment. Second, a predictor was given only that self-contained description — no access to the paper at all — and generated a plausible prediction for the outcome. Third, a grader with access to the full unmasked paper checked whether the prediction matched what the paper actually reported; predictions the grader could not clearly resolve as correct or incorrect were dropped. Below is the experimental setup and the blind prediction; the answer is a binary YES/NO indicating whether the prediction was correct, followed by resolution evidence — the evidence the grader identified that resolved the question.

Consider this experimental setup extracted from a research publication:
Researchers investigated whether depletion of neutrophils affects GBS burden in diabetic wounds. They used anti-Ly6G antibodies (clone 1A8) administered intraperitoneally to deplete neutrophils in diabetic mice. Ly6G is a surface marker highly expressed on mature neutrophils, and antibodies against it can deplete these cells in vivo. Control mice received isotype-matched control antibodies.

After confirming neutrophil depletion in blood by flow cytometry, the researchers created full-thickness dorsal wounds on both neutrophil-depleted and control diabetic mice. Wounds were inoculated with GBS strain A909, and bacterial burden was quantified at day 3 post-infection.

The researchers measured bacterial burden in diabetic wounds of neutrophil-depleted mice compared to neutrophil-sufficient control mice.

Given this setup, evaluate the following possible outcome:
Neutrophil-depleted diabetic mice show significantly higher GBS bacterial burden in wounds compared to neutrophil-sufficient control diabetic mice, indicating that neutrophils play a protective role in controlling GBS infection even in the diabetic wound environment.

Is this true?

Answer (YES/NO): YES